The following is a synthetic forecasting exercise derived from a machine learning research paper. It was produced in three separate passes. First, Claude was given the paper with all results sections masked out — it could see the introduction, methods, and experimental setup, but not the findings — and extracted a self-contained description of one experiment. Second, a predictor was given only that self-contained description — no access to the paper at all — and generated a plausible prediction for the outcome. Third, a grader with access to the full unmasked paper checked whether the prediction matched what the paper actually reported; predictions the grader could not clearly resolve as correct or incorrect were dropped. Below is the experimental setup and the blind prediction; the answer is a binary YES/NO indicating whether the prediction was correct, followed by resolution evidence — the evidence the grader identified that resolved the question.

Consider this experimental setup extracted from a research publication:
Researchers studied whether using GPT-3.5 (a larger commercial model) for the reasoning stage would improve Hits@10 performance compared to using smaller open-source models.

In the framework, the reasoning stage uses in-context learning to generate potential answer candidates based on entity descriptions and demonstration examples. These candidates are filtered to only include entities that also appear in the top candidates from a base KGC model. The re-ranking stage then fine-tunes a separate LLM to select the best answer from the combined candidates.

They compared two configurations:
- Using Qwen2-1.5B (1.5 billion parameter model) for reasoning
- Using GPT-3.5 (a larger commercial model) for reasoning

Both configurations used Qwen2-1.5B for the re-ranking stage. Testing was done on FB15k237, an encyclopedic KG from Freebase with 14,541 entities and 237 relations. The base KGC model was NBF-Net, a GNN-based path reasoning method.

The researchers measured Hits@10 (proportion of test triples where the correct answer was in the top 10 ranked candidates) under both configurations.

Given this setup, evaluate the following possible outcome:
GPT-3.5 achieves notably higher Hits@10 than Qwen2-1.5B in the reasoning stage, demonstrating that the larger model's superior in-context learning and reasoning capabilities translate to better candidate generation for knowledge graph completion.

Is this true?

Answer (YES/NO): NO